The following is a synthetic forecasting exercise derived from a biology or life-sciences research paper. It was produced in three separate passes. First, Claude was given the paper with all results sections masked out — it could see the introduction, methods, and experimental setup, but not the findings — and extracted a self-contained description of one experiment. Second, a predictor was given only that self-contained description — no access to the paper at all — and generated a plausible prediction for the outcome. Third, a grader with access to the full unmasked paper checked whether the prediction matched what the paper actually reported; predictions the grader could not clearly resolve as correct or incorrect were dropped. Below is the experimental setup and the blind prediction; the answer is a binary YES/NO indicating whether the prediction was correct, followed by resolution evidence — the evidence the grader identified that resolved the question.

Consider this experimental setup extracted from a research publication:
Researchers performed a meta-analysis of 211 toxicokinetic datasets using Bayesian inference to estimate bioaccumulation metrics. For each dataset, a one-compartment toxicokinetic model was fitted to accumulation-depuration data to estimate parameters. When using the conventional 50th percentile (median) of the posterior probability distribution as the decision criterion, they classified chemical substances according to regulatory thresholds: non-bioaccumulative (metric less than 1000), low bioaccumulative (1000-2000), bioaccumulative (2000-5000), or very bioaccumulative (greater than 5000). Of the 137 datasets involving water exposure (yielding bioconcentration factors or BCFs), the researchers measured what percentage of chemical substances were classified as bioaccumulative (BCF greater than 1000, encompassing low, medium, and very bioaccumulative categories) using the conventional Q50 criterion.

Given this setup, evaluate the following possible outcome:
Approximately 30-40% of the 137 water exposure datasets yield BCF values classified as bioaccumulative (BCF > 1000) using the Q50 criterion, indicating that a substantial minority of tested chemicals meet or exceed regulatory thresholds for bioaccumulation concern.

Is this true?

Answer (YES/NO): NO